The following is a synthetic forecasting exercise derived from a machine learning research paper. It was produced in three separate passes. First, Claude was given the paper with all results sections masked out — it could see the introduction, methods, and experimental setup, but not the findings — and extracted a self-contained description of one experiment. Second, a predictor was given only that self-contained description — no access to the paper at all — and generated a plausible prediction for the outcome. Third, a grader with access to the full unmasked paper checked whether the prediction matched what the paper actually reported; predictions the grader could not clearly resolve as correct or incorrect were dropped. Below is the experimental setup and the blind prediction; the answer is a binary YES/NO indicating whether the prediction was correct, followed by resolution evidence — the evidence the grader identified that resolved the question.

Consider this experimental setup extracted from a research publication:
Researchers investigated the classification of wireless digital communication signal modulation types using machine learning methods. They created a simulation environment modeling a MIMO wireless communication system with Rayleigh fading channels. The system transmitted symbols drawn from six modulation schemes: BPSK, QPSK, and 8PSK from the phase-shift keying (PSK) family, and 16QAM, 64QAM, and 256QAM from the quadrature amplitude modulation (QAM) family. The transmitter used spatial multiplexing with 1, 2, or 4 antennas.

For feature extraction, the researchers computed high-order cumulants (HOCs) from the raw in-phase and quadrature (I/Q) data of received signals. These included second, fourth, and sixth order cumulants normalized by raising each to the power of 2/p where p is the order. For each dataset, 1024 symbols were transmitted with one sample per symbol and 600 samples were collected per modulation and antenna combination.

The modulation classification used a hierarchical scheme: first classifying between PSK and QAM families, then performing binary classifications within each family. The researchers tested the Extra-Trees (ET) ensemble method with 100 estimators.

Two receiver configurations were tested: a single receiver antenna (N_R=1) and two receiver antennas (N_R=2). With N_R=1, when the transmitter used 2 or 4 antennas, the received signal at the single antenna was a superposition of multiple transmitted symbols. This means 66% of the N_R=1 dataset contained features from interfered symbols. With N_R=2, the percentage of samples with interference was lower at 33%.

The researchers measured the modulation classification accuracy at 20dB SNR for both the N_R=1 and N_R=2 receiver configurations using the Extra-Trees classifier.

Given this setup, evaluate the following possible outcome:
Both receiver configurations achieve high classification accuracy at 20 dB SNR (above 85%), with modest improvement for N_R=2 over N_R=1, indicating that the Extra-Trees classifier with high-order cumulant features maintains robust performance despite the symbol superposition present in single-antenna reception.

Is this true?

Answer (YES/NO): NO